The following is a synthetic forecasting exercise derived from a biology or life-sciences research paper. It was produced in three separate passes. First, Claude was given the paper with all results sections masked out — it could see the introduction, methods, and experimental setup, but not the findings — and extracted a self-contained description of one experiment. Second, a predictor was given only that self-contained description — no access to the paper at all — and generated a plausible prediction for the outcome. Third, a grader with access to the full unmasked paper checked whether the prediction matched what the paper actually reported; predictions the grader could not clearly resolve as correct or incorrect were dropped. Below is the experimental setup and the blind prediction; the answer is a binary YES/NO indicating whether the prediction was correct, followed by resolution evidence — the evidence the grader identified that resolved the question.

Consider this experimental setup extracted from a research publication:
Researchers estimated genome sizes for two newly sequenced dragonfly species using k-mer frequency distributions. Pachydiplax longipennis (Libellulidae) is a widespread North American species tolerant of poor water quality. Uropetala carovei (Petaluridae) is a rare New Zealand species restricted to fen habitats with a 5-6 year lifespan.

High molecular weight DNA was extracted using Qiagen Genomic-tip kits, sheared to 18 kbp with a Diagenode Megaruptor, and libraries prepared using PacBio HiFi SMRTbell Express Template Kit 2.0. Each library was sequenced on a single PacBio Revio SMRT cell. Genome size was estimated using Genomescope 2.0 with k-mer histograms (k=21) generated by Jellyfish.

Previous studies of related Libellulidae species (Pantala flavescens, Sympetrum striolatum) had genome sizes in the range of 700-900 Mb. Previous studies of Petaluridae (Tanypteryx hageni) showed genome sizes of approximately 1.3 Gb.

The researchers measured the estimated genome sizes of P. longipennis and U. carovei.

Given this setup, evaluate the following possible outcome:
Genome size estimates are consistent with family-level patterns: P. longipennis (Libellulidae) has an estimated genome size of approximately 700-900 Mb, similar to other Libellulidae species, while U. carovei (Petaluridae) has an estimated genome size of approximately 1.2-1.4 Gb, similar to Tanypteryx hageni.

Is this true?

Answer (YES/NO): NO